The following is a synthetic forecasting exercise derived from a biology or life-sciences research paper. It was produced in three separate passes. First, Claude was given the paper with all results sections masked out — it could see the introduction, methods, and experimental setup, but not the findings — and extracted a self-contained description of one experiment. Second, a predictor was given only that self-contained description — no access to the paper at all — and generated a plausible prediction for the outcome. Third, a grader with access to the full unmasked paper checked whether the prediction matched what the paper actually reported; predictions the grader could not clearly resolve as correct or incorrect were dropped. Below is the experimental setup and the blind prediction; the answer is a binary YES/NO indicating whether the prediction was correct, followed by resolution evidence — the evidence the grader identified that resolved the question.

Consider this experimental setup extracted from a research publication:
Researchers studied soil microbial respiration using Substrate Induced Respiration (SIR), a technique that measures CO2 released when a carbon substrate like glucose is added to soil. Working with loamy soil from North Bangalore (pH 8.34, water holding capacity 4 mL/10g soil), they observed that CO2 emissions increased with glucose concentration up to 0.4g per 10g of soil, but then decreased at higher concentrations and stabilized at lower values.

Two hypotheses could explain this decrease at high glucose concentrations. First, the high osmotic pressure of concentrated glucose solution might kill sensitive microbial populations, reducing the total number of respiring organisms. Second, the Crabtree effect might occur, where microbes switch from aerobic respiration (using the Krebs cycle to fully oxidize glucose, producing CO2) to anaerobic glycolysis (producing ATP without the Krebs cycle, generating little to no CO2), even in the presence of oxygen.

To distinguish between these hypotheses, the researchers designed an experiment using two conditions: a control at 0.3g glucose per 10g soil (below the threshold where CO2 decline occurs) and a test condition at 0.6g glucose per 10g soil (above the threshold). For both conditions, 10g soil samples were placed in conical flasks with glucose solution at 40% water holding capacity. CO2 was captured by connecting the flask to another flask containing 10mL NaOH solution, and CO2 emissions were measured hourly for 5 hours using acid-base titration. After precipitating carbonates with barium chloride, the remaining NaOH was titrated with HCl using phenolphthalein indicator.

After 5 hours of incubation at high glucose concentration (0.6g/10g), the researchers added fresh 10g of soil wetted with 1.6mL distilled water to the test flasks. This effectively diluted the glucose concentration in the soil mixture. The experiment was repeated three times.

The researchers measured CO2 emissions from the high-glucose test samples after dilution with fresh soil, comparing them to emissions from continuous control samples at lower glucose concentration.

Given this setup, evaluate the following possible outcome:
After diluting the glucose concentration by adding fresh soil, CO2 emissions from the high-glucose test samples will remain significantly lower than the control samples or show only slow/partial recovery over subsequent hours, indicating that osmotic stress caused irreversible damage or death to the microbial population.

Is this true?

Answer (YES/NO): NO